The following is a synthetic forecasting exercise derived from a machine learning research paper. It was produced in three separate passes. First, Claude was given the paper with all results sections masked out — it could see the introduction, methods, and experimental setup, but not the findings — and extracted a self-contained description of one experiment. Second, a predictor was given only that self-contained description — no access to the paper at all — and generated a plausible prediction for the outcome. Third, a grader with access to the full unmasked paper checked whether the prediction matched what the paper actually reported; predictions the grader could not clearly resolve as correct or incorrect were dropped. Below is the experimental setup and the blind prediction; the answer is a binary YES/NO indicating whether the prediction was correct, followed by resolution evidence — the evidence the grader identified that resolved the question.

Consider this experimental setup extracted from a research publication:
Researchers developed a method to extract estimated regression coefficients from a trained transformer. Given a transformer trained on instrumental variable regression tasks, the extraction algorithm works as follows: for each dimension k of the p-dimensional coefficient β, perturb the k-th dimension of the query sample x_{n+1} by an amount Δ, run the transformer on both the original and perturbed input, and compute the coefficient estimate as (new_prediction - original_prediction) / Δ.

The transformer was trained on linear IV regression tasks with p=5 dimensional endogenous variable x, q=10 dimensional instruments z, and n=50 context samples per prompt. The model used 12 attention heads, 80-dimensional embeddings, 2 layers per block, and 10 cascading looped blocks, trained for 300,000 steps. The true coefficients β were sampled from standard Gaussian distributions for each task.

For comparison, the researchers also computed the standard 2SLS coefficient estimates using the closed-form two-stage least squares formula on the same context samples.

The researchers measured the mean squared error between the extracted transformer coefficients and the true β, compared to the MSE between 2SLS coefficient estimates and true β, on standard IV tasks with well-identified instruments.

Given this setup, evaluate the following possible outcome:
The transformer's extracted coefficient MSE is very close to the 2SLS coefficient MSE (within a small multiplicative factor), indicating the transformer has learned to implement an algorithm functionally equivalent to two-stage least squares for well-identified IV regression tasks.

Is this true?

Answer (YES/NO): YES